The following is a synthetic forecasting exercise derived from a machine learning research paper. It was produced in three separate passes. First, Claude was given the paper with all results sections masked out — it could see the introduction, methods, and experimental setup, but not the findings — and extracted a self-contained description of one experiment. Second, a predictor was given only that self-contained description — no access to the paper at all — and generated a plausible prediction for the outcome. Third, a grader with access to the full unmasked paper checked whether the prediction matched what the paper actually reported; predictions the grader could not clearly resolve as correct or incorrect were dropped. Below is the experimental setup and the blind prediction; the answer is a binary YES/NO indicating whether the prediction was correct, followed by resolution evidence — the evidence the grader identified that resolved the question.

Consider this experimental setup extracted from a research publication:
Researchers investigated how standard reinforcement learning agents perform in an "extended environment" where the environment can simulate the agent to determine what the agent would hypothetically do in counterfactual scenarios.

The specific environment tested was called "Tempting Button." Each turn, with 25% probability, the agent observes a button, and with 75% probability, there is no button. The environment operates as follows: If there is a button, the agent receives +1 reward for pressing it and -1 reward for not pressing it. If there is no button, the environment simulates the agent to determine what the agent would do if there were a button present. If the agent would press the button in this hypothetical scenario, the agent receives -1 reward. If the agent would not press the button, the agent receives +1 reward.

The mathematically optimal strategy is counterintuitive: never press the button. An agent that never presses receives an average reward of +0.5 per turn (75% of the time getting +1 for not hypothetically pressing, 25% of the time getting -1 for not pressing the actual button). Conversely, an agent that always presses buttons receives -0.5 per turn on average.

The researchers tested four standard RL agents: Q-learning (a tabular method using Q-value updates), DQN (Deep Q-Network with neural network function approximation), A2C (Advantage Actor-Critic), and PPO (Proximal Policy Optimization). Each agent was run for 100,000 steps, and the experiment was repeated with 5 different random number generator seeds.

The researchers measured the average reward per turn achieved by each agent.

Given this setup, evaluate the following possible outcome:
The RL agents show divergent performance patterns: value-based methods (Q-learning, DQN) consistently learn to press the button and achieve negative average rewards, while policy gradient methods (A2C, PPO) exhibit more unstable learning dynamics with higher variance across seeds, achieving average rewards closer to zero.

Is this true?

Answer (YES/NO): NO